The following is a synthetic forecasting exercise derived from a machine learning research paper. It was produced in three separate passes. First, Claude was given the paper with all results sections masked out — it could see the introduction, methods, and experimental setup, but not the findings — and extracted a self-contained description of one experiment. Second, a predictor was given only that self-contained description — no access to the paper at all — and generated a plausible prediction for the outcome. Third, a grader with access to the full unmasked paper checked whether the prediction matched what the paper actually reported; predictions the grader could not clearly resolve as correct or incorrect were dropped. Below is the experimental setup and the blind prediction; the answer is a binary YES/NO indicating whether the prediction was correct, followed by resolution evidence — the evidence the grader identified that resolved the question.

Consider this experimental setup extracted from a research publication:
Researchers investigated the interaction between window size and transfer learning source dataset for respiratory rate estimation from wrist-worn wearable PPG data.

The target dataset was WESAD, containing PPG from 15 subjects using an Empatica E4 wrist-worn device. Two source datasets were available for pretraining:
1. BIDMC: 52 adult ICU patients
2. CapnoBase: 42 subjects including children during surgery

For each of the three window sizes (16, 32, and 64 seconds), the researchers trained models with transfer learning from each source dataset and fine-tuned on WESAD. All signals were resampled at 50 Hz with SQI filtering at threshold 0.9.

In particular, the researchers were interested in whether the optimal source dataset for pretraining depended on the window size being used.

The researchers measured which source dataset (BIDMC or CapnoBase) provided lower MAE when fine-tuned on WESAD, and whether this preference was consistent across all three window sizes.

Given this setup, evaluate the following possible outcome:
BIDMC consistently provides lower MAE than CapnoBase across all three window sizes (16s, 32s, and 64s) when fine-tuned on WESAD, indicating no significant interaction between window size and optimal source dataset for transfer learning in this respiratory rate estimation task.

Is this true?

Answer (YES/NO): YES